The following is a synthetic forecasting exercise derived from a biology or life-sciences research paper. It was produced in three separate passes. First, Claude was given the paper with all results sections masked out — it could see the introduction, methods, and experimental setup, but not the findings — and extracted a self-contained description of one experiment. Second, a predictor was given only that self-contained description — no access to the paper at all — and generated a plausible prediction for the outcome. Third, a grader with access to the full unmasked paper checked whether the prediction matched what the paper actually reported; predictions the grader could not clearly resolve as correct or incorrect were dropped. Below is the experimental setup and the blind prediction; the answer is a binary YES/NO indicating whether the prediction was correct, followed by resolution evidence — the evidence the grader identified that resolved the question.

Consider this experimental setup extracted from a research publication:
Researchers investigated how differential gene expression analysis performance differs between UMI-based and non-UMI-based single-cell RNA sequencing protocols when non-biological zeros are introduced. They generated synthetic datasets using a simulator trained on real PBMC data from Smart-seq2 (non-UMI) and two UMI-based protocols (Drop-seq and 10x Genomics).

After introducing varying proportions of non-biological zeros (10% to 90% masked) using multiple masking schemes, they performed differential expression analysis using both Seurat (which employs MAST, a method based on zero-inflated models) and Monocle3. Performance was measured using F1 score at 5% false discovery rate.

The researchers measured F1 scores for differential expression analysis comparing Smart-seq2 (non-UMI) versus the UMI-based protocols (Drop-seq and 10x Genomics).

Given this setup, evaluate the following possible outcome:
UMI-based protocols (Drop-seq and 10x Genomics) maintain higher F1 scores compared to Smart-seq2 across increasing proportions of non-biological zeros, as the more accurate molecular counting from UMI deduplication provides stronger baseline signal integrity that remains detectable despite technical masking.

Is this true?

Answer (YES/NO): YES